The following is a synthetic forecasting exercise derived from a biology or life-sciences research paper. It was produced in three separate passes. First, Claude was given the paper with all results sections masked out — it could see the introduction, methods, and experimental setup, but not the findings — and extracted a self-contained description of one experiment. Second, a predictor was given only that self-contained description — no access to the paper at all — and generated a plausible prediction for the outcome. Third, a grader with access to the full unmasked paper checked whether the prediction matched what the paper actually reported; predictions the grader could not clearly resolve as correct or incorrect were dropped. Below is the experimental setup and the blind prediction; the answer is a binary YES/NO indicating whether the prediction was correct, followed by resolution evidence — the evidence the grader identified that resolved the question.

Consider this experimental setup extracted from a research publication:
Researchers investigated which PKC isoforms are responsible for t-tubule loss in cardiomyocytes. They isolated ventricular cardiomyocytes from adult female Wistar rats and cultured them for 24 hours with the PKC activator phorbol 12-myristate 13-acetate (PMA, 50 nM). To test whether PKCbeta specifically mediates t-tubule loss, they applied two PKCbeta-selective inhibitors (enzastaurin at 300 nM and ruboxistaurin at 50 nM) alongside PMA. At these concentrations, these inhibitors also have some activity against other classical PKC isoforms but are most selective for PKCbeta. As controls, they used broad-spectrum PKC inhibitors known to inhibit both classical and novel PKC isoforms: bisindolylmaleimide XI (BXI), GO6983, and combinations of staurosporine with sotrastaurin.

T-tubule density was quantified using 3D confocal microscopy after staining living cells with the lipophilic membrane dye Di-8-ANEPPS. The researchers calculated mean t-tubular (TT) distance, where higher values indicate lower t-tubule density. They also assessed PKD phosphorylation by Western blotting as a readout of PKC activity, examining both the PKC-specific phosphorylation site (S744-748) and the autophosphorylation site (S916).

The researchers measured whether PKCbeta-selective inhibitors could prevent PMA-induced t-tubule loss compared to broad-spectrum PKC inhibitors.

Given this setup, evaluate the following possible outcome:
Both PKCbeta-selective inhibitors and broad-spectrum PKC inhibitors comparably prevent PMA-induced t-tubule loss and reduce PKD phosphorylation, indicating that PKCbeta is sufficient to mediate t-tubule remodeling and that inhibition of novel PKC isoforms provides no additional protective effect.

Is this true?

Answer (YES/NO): NO